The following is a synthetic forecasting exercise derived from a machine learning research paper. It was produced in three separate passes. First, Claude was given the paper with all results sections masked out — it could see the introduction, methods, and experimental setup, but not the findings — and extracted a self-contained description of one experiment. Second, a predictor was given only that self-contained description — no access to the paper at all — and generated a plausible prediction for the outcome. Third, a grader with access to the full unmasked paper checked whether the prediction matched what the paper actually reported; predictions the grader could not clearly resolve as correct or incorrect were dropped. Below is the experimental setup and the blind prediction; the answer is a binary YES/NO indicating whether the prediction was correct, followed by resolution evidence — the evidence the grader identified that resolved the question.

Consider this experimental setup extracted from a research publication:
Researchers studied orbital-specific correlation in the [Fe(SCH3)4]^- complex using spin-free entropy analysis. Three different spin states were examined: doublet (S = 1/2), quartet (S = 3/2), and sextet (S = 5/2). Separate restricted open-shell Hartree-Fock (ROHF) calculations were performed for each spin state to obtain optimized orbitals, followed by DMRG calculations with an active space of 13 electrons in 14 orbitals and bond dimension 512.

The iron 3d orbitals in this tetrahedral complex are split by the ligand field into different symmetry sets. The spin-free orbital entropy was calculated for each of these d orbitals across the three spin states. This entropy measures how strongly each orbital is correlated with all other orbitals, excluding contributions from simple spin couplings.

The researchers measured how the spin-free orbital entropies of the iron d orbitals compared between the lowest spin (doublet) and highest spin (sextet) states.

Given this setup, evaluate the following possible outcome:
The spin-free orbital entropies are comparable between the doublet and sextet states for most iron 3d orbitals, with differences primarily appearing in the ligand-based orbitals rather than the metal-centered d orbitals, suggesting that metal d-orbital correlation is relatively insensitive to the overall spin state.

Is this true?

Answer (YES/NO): NO